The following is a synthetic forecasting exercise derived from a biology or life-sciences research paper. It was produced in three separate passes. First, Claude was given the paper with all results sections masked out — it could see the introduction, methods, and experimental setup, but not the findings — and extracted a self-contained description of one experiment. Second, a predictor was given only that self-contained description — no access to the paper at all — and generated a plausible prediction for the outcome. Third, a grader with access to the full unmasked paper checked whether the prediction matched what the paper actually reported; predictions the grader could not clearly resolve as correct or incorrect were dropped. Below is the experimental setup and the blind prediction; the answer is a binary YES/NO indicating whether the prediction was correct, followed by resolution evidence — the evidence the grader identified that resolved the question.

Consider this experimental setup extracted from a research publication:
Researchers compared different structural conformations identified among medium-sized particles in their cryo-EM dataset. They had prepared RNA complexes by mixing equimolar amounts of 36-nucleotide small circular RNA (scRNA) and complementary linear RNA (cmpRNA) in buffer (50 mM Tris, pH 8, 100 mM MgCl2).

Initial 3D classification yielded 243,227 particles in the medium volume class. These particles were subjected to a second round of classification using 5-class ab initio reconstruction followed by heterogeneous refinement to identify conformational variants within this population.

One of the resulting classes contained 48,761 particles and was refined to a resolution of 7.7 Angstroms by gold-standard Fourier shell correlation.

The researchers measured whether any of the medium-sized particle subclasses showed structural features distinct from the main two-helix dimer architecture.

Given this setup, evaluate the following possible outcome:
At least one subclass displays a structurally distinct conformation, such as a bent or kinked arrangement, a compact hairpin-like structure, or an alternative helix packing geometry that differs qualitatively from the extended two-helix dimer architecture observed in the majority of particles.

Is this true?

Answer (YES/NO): NO